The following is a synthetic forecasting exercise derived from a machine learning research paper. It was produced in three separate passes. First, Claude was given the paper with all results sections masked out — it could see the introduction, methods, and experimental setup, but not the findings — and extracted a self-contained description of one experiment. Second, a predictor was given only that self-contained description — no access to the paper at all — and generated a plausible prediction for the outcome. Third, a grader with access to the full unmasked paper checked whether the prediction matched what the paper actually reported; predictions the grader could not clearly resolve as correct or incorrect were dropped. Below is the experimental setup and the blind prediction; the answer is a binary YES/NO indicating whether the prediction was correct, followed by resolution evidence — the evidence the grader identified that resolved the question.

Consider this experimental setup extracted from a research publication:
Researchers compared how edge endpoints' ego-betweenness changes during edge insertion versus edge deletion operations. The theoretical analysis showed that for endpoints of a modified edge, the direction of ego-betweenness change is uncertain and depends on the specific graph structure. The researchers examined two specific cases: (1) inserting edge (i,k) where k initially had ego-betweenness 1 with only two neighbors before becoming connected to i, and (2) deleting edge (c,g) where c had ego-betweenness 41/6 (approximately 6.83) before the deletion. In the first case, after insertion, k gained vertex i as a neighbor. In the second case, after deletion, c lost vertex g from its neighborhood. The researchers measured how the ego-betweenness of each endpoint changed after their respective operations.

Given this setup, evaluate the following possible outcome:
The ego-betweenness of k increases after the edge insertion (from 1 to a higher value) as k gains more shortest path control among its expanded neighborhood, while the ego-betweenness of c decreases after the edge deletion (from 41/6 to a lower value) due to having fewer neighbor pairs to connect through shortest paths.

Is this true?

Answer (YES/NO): NO